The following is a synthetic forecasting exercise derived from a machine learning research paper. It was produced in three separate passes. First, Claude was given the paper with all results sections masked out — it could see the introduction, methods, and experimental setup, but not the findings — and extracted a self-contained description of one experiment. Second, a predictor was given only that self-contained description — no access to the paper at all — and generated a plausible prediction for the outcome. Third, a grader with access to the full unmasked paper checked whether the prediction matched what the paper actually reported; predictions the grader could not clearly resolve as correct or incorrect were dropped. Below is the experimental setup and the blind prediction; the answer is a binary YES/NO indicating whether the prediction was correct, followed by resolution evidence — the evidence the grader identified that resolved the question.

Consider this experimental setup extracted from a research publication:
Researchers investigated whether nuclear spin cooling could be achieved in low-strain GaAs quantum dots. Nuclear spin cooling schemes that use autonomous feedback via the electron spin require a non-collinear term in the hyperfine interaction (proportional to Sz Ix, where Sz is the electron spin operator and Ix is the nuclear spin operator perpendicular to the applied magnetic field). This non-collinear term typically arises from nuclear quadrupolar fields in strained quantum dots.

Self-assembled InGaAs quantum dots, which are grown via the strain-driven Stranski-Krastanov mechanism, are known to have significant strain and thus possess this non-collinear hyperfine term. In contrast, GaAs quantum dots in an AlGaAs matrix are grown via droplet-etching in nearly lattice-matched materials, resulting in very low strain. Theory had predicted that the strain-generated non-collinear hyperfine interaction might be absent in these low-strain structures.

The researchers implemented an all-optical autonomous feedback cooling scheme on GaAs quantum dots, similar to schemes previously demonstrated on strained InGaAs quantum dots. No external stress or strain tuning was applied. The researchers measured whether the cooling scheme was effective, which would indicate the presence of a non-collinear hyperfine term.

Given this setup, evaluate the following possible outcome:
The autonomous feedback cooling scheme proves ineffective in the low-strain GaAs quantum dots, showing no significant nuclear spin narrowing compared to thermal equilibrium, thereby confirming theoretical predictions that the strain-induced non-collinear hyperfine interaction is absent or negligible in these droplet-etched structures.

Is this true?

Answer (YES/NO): NO